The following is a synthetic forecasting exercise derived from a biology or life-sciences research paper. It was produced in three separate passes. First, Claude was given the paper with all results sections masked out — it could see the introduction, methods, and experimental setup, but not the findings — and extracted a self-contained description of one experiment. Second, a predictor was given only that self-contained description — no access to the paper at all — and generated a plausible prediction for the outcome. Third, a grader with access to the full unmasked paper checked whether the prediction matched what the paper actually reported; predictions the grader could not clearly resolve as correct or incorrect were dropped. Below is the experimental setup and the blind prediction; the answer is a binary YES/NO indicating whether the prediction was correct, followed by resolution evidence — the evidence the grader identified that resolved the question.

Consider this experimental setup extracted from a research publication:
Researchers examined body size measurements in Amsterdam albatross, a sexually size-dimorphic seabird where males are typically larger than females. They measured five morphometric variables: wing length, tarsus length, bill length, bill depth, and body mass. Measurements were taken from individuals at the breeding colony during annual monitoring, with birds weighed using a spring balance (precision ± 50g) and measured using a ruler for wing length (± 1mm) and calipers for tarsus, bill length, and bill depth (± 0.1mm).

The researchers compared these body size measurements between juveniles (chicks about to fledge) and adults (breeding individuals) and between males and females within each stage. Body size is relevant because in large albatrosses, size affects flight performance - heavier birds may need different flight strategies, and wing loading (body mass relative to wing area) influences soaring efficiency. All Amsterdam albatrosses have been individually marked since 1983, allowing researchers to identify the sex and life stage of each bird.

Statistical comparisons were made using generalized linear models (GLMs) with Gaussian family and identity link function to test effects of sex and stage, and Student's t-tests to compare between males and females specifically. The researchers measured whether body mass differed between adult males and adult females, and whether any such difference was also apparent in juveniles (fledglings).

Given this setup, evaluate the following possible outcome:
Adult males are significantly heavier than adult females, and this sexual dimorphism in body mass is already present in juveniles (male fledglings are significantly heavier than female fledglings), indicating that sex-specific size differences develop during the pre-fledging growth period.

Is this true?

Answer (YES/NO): NO